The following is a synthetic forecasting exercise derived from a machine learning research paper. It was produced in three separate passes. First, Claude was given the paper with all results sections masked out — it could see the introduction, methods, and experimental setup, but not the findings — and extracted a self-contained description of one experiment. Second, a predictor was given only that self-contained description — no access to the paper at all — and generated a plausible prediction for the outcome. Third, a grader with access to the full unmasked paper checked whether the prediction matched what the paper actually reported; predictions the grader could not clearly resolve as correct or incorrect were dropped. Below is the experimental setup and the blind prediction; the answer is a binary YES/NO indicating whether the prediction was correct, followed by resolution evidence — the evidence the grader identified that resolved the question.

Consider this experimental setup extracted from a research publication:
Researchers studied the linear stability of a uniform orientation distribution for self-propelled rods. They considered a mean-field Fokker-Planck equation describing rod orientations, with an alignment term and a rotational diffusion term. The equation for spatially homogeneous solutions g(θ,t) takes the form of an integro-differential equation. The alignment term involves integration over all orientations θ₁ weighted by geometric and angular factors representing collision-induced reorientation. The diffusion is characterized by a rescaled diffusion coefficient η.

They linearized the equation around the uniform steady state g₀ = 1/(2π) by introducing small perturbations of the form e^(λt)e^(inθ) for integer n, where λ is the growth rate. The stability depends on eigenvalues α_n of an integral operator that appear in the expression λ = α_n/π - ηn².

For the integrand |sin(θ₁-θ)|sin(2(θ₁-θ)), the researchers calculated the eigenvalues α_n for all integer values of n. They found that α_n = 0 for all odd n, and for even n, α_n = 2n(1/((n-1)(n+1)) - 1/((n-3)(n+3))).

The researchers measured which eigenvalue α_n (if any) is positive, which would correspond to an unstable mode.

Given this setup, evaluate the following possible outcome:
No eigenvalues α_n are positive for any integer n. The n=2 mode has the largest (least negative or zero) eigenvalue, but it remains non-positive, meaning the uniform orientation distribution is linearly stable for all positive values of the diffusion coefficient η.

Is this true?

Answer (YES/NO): NO